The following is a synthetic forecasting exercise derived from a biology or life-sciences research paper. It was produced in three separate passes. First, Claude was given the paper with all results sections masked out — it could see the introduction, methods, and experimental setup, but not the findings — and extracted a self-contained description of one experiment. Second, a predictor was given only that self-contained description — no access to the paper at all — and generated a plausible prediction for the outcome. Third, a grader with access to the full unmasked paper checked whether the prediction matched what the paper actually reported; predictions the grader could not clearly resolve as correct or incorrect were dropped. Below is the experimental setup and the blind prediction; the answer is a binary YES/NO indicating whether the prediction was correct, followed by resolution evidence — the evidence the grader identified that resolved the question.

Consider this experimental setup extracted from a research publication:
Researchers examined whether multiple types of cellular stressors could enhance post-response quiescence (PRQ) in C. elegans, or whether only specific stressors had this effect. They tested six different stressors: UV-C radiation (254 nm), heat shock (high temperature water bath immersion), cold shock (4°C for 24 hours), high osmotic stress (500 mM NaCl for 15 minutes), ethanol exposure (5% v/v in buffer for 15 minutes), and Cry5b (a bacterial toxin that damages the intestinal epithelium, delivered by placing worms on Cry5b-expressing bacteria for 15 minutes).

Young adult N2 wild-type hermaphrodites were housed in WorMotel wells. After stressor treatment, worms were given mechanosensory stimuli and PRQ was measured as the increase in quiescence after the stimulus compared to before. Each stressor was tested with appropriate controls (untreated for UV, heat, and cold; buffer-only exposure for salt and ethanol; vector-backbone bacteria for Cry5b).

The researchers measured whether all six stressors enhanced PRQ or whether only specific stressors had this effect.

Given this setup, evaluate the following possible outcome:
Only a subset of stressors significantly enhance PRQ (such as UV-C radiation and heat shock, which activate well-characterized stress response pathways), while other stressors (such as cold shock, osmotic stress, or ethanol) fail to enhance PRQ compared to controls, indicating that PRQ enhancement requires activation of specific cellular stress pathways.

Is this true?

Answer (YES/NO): NO